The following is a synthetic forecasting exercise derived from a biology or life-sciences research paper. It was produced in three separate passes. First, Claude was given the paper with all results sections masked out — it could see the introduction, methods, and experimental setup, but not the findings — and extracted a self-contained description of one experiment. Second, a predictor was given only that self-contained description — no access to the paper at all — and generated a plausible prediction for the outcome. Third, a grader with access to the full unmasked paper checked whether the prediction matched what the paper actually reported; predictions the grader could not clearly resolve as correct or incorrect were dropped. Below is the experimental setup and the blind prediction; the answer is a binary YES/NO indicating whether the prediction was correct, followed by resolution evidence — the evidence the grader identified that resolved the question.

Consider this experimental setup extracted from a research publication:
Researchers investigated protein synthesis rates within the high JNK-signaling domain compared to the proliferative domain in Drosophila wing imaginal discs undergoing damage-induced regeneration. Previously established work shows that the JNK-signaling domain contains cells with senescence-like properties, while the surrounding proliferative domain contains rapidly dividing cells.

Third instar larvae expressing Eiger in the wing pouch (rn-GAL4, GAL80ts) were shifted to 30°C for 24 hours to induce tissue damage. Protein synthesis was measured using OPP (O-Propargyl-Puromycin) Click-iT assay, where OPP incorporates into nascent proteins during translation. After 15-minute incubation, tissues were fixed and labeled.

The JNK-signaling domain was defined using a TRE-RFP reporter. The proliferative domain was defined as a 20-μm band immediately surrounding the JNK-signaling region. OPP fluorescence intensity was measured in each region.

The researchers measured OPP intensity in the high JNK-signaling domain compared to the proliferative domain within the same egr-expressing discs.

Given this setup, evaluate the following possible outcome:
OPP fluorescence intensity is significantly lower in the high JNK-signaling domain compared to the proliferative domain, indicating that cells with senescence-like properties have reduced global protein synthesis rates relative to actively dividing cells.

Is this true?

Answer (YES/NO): NO